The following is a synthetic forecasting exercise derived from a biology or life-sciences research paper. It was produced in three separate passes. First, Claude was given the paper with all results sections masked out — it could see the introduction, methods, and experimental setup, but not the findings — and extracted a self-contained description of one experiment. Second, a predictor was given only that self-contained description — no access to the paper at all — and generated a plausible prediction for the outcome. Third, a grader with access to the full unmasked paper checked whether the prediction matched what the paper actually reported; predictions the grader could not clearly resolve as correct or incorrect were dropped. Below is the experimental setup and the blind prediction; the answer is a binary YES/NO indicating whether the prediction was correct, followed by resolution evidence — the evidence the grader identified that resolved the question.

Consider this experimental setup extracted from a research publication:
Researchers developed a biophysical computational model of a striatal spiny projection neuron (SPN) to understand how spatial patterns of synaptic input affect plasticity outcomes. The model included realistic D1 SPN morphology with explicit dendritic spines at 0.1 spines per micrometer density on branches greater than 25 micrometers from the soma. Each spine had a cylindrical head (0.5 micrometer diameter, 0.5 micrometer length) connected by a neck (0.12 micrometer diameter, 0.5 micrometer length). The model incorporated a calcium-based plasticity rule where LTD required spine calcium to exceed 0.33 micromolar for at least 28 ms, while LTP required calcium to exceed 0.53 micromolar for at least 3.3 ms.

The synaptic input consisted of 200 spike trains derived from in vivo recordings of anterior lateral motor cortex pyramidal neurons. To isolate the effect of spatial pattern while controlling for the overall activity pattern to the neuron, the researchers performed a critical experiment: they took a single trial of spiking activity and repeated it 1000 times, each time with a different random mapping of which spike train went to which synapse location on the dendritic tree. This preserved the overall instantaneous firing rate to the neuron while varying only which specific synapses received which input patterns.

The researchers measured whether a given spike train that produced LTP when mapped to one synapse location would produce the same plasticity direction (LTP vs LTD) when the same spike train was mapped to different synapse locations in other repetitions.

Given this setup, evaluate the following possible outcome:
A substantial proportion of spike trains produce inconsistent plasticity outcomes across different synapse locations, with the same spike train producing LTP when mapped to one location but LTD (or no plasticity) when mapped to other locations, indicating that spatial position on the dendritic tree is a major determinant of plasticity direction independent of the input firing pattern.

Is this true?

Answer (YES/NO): NO